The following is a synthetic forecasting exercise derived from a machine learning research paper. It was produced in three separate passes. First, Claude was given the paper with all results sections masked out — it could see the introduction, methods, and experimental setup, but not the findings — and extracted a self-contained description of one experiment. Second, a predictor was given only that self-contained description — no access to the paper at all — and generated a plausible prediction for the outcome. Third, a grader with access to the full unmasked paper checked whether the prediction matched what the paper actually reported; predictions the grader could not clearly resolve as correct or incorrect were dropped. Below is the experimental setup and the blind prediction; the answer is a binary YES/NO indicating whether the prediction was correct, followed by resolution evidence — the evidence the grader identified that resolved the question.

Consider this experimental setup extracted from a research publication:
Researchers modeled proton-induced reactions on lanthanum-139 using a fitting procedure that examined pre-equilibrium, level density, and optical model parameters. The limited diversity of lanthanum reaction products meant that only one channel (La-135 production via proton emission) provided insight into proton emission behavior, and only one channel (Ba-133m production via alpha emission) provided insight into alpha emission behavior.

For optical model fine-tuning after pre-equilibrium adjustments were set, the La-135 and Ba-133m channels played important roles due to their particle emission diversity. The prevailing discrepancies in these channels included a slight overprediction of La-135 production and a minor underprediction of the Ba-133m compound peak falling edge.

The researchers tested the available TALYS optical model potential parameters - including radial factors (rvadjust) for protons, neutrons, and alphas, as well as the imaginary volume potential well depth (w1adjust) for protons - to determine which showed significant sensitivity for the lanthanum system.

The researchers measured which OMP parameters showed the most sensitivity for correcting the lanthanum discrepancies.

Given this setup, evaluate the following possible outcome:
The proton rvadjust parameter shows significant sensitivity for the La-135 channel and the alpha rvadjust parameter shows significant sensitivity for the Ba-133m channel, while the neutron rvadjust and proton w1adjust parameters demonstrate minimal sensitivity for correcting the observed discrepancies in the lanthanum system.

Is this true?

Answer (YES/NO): NO